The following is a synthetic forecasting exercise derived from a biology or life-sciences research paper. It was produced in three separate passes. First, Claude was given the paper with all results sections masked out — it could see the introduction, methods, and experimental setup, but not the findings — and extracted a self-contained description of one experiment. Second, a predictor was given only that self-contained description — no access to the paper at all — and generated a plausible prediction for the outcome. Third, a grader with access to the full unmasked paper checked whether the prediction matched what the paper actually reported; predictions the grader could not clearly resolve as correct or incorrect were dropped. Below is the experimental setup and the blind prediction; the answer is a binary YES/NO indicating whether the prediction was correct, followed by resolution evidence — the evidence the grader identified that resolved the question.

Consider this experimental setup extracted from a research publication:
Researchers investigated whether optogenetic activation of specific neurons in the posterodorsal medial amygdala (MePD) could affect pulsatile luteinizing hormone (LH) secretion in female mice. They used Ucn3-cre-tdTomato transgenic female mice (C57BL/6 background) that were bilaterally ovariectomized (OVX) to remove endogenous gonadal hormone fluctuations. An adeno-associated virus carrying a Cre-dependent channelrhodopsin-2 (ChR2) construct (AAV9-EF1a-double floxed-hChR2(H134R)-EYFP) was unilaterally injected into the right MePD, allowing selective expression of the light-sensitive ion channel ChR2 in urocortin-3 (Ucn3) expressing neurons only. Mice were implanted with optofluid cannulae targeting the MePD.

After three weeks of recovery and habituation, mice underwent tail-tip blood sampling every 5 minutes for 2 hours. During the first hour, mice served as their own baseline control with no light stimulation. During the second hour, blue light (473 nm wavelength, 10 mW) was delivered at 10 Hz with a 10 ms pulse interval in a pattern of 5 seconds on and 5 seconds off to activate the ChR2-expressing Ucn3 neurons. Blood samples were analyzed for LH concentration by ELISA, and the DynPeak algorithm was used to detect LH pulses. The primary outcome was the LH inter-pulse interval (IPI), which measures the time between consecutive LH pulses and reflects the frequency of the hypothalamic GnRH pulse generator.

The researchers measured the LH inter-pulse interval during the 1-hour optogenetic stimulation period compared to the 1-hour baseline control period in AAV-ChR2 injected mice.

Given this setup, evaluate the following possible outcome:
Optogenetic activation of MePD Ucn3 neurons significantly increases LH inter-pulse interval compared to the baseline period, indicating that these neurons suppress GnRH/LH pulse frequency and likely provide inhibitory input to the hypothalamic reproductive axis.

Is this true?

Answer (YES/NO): YES